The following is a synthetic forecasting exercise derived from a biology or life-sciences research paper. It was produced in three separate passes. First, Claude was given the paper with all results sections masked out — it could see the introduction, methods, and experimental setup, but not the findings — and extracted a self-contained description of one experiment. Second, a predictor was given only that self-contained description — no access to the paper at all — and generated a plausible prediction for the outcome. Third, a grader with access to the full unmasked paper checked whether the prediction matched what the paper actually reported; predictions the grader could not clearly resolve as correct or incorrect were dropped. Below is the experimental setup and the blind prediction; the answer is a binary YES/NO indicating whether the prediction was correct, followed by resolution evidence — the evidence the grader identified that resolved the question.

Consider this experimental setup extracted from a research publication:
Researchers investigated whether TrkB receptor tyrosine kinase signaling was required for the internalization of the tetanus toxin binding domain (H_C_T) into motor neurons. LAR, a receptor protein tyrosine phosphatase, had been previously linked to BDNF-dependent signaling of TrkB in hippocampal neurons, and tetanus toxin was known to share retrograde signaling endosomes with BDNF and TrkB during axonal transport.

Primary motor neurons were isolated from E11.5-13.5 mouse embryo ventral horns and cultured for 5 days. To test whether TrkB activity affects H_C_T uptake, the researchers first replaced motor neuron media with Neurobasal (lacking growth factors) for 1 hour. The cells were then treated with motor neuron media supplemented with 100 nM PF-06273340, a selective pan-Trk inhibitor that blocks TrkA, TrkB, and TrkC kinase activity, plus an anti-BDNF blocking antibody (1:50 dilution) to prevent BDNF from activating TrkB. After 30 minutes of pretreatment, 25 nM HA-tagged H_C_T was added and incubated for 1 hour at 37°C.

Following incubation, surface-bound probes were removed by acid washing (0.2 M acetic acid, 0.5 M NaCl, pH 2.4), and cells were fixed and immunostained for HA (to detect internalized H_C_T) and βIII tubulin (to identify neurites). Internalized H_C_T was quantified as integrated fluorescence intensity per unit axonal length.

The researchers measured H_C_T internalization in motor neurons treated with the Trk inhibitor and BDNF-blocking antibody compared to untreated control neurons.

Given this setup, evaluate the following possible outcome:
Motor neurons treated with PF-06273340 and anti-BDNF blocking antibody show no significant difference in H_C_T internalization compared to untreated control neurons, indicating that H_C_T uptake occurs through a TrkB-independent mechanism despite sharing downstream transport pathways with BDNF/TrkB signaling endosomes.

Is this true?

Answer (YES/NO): YES